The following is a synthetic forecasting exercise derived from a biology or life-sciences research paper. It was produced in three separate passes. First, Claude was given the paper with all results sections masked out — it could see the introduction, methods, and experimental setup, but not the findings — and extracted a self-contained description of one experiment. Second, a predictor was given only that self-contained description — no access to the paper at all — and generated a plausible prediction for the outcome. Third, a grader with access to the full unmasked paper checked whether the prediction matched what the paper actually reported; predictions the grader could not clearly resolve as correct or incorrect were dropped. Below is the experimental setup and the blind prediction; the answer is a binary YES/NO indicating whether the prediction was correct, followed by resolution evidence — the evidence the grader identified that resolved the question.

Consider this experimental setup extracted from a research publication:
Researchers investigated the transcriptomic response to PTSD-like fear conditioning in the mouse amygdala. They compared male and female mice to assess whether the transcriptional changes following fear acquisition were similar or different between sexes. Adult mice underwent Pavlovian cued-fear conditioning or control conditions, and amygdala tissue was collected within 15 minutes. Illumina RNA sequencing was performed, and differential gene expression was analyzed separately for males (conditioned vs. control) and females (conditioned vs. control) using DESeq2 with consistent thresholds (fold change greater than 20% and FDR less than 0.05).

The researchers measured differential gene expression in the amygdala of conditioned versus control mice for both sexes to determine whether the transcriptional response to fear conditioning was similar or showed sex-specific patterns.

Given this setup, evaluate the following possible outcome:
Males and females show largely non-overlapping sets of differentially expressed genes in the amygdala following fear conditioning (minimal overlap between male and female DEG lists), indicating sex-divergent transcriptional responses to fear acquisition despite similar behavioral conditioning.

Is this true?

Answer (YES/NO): YES